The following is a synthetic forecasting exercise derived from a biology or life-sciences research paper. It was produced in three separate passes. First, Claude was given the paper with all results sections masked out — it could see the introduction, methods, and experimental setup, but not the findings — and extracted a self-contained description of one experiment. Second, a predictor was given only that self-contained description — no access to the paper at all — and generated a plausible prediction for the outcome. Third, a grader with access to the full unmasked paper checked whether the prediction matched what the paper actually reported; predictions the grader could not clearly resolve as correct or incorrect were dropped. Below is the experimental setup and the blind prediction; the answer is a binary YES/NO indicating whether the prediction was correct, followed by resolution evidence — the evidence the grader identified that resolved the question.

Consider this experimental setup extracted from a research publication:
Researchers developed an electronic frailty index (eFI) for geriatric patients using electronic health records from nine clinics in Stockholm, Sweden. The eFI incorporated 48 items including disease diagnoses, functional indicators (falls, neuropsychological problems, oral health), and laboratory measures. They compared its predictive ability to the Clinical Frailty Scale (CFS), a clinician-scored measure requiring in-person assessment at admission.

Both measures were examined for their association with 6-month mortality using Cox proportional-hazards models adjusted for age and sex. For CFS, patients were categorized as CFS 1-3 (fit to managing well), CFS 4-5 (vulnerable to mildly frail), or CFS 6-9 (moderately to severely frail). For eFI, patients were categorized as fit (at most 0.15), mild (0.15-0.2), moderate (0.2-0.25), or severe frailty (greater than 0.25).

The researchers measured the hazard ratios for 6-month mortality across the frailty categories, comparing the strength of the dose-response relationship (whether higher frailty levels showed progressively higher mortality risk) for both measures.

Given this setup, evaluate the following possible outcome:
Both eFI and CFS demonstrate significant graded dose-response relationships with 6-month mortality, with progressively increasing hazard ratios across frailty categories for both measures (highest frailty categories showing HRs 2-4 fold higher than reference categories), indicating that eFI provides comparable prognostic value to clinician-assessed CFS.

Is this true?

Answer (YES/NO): NO